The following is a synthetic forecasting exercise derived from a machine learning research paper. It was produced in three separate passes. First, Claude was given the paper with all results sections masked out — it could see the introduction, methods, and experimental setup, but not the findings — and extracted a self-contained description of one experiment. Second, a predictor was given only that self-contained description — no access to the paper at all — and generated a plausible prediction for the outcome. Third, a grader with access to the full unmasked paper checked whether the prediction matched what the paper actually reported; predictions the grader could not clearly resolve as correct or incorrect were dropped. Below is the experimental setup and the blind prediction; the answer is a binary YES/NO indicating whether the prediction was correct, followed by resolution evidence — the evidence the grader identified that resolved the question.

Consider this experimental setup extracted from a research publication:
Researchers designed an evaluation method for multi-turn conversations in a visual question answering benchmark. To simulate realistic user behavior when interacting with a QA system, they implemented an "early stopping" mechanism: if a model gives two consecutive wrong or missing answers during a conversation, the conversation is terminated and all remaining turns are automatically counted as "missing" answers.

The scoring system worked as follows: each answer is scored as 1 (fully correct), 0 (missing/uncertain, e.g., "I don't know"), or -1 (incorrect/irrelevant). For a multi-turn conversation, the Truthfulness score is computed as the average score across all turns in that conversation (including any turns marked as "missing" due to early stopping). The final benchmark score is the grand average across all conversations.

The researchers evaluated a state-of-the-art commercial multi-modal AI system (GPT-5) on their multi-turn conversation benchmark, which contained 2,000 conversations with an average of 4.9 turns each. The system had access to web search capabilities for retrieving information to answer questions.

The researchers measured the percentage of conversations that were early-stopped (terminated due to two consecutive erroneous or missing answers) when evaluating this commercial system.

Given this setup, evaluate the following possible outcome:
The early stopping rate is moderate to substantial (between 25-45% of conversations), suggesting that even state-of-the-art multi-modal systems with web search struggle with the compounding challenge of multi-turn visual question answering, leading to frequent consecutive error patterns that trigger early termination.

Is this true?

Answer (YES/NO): YES